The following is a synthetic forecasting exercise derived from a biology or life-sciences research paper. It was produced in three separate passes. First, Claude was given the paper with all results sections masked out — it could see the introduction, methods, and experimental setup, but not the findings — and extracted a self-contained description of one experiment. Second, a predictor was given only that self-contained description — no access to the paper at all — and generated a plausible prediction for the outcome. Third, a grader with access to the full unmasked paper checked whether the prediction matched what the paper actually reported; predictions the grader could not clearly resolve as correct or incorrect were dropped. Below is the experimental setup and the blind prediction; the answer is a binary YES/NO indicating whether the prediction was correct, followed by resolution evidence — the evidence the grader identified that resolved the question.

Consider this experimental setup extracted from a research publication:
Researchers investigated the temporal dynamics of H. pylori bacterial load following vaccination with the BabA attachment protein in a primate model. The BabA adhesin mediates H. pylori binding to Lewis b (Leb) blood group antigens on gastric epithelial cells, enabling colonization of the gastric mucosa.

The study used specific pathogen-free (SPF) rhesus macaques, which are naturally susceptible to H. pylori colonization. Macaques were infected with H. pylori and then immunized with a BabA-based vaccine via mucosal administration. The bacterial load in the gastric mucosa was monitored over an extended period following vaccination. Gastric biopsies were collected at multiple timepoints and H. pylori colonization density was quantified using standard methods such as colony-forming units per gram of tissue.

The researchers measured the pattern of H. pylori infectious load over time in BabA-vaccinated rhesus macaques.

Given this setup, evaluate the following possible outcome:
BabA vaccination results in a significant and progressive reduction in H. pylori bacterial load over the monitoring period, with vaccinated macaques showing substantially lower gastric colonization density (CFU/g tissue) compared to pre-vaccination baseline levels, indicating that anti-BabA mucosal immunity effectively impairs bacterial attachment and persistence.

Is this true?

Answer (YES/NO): NO